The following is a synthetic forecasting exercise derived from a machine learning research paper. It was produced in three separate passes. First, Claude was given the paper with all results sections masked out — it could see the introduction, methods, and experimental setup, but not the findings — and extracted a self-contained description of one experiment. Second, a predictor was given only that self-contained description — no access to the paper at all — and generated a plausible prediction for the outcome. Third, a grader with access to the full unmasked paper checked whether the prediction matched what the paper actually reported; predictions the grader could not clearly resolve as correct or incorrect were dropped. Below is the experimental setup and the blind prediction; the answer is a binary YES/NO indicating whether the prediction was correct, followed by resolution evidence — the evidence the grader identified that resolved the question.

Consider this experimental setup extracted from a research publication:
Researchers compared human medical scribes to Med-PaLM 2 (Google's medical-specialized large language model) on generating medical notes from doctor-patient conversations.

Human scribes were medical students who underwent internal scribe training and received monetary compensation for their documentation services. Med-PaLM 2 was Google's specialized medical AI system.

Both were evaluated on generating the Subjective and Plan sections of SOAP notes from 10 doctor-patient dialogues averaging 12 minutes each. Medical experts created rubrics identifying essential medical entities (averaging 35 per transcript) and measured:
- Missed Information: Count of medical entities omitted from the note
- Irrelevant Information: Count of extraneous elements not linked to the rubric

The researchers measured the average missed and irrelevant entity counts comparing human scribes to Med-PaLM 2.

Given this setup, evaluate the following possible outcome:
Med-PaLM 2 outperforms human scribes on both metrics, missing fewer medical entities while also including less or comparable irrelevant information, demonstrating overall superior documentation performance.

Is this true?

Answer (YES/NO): NO